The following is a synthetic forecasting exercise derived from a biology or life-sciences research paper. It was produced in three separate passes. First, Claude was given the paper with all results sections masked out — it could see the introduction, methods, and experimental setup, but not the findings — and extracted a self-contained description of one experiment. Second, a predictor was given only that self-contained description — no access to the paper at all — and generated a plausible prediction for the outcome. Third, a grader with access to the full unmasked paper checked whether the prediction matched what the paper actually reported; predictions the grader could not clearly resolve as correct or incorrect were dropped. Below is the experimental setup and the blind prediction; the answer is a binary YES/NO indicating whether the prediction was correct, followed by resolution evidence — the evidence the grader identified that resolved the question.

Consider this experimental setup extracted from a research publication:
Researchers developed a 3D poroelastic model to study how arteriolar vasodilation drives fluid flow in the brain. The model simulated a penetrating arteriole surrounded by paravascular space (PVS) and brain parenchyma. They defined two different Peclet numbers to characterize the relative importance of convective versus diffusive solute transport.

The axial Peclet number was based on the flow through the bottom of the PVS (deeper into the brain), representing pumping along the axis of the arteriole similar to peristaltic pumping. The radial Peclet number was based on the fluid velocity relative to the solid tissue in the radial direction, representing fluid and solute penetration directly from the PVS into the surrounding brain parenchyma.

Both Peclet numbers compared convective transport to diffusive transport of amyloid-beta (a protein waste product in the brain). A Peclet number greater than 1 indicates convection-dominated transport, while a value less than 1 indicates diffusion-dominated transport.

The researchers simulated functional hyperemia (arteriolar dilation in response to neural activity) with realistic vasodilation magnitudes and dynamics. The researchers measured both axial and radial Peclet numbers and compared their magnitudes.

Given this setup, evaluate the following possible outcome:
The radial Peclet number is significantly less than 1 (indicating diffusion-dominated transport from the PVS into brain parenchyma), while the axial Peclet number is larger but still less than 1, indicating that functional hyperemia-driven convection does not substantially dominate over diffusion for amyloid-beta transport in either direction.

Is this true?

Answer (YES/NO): NO